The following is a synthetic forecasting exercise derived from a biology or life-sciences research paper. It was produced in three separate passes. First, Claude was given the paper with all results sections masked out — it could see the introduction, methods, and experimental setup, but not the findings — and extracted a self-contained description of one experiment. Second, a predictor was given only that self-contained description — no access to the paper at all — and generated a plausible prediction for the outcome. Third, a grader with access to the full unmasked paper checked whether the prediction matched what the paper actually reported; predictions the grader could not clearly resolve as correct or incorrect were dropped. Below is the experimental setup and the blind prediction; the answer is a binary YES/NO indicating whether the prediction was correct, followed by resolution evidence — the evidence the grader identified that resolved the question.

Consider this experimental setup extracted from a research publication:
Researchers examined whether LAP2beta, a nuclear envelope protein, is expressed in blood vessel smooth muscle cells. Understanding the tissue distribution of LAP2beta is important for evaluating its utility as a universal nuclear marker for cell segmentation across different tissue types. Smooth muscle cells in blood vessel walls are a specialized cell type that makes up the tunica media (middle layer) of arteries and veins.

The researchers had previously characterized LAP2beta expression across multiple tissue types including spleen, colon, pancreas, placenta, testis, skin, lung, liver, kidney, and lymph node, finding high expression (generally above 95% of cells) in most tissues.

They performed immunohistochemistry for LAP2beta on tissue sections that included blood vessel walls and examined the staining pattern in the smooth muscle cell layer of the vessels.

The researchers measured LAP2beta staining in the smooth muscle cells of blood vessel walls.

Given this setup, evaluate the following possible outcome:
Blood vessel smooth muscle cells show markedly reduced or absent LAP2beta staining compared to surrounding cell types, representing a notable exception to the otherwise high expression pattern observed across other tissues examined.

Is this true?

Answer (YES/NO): YES